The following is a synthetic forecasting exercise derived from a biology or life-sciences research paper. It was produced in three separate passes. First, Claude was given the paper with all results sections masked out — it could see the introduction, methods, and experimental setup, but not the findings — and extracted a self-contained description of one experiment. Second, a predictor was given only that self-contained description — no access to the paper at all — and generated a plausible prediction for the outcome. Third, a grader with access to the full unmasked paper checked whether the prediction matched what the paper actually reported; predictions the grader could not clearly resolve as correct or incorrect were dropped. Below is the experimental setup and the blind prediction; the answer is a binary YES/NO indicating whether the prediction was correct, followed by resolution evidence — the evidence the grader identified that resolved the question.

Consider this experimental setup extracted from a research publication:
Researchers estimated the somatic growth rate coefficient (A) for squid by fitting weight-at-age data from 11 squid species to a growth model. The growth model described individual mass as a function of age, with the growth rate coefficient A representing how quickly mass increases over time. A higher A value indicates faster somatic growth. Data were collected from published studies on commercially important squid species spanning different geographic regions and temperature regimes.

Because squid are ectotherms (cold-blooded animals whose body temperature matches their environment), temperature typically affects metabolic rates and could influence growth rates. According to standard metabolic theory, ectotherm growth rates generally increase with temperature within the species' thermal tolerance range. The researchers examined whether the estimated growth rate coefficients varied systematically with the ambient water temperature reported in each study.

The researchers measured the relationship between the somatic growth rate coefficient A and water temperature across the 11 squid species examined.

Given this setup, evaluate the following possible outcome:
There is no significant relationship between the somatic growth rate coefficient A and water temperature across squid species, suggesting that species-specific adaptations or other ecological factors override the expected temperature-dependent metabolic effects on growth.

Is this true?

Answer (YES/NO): YES